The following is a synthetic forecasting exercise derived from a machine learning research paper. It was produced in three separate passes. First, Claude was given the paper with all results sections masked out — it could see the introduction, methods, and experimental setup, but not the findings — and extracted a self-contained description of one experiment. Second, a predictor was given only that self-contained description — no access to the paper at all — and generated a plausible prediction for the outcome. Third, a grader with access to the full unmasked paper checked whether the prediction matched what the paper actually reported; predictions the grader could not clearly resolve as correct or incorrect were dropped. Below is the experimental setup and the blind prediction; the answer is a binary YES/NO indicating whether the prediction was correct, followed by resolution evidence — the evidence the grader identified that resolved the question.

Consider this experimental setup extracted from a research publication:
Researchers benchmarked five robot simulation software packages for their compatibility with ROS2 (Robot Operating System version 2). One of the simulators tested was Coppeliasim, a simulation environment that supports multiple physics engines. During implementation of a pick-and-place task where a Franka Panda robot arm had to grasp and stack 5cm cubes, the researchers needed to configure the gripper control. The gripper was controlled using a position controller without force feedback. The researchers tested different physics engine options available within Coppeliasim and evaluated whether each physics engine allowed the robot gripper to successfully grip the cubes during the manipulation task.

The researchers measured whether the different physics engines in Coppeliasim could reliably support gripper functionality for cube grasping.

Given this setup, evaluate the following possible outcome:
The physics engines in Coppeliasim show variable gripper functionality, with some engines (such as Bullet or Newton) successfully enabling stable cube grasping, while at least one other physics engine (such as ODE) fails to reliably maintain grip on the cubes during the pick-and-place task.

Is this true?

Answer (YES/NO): NO